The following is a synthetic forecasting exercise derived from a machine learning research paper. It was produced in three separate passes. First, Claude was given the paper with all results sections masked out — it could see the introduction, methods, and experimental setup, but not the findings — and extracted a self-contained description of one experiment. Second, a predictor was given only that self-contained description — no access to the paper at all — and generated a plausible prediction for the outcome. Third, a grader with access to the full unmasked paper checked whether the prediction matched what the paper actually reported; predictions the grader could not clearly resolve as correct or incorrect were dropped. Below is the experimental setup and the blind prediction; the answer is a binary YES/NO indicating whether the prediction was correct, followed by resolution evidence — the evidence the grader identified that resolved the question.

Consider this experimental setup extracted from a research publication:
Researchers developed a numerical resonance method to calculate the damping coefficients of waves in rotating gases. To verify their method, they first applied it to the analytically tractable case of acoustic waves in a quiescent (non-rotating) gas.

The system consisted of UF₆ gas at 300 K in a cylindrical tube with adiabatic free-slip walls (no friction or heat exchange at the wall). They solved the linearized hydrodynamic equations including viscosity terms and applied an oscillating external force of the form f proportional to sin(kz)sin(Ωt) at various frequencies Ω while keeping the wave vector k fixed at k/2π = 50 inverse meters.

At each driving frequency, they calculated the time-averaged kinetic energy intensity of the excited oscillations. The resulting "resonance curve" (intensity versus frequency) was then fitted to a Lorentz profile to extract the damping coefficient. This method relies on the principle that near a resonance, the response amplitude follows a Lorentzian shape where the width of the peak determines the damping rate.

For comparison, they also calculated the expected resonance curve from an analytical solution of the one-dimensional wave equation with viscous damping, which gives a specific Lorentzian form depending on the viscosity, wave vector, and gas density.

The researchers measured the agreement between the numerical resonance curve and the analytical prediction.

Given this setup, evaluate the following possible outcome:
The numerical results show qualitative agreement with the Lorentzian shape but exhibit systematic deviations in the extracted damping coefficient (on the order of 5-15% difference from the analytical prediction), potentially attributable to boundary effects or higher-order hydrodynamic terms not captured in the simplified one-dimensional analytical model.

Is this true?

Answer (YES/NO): NO